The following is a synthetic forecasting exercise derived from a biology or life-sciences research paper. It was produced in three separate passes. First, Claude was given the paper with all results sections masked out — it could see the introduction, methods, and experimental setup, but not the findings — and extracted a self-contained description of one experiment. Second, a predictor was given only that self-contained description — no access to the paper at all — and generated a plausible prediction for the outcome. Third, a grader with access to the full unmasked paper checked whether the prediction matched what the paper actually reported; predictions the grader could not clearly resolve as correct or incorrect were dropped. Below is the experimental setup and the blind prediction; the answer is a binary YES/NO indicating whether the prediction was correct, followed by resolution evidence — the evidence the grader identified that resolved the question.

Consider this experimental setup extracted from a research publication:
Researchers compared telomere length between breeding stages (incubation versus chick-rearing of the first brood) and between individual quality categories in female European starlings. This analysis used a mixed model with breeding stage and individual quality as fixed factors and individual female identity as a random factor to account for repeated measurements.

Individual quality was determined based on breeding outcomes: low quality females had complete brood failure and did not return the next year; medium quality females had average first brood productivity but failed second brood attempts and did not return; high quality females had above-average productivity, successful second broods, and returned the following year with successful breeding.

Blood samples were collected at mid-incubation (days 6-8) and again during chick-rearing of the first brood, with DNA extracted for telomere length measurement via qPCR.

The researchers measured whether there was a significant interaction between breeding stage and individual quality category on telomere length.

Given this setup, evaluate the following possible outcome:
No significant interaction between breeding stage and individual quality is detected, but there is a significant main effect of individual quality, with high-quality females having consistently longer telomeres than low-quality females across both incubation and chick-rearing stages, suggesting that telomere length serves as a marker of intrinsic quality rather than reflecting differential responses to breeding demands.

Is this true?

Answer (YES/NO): NO